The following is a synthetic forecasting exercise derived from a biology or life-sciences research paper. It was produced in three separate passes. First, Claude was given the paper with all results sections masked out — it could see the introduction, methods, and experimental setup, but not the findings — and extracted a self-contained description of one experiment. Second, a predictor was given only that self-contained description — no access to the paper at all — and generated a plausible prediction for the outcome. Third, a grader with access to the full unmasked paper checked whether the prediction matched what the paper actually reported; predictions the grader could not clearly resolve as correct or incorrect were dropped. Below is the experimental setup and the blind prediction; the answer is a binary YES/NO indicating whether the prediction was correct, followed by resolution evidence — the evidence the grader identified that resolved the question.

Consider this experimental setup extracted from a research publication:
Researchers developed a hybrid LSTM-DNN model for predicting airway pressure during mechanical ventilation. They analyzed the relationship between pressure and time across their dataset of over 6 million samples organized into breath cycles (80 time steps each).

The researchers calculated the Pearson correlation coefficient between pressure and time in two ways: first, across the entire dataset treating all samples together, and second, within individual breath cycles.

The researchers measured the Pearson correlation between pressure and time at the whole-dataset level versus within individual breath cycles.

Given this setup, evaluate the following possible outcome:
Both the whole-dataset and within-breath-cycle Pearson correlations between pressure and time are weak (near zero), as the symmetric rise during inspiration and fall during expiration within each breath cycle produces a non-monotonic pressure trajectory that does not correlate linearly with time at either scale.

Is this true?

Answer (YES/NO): NO